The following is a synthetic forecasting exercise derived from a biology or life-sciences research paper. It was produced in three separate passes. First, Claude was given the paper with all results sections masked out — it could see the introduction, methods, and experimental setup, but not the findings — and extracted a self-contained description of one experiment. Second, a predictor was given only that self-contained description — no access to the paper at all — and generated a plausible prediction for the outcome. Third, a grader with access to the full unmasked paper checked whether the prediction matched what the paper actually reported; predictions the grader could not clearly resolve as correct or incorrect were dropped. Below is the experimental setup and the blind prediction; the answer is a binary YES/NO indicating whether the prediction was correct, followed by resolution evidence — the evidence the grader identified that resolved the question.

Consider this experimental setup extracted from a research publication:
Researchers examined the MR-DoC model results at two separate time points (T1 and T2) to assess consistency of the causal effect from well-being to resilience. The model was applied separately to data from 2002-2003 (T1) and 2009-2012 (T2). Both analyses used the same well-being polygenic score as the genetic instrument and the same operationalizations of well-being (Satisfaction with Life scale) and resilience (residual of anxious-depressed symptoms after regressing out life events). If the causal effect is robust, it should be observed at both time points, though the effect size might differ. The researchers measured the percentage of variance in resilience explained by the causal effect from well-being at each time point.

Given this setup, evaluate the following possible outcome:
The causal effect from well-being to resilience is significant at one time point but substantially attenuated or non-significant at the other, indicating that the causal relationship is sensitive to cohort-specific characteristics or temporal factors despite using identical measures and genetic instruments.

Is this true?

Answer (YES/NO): NO